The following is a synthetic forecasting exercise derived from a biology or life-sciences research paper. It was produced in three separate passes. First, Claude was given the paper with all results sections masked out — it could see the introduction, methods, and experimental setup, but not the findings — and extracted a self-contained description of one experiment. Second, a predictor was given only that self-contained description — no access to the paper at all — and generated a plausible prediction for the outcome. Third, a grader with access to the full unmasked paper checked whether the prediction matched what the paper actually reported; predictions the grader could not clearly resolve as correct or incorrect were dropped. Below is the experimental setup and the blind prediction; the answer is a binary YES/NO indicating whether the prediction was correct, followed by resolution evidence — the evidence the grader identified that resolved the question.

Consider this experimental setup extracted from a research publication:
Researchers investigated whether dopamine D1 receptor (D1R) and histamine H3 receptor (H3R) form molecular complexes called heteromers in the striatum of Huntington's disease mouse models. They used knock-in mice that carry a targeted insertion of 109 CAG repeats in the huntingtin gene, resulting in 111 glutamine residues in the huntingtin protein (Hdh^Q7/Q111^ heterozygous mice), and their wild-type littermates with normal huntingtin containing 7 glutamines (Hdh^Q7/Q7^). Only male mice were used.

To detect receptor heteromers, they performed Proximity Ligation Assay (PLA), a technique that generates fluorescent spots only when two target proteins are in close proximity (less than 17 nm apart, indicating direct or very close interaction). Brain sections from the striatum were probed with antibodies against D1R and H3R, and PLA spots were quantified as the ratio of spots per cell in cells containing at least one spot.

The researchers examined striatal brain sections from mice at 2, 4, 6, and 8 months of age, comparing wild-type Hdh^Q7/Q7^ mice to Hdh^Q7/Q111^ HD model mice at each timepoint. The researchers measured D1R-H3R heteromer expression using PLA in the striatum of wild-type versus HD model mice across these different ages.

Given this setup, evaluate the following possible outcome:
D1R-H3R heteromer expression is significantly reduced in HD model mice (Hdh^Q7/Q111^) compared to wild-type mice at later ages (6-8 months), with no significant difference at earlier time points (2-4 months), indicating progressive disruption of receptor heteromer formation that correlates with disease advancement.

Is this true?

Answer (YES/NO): YES